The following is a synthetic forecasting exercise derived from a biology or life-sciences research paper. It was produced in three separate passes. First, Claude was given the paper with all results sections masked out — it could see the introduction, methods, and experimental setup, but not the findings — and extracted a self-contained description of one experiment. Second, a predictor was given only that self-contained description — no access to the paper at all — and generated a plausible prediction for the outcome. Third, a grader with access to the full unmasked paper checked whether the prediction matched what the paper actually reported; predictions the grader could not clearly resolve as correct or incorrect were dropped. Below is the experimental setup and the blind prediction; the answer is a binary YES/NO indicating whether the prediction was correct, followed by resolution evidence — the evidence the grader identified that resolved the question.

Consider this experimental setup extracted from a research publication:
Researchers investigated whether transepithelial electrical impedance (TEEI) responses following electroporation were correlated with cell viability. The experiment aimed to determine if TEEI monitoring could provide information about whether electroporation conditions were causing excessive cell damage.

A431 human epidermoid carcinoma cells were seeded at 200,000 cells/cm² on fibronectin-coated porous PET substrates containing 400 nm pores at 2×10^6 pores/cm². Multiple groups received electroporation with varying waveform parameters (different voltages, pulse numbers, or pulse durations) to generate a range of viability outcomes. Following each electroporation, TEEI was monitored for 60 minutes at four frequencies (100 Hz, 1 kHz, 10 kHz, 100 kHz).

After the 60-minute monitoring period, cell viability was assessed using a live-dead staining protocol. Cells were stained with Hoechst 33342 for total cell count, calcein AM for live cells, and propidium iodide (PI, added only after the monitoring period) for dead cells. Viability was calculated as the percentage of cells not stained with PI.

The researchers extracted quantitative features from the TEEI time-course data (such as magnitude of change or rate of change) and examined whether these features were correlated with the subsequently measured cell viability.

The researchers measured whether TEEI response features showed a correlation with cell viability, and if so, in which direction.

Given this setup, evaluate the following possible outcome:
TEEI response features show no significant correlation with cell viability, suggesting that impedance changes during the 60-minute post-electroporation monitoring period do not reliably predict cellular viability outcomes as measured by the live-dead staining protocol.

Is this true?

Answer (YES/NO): NO